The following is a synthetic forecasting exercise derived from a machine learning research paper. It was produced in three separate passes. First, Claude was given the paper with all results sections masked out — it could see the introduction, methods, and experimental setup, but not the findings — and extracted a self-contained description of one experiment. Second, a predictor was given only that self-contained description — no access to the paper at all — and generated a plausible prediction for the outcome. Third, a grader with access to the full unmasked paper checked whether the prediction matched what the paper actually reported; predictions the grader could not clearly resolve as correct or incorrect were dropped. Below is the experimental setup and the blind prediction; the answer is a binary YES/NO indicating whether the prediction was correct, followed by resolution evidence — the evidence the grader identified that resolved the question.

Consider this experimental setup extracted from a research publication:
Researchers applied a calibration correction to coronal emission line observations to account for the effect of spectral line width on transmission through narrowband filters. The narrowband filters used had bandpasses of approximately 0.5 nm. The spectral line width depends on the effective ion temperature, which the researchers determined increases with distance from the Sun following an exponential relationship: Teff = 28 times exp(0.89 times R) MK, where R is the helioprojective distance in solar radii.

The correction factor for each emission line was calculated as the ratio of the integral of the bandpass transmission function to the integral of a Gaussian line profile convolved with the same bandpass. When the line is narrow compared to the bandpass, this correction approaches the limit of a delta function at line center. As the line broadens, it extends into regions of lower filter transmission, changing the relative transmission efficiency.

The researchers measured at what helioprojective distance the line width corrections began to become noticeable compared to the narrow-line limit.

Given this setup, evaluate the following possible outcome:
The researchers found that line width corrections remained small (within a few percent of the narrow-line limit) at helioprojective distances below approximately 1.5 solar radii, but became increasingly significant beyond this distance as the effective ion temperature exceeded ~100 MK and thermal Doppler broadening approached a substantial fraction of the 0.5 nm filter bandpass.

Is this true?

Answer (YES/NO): NO